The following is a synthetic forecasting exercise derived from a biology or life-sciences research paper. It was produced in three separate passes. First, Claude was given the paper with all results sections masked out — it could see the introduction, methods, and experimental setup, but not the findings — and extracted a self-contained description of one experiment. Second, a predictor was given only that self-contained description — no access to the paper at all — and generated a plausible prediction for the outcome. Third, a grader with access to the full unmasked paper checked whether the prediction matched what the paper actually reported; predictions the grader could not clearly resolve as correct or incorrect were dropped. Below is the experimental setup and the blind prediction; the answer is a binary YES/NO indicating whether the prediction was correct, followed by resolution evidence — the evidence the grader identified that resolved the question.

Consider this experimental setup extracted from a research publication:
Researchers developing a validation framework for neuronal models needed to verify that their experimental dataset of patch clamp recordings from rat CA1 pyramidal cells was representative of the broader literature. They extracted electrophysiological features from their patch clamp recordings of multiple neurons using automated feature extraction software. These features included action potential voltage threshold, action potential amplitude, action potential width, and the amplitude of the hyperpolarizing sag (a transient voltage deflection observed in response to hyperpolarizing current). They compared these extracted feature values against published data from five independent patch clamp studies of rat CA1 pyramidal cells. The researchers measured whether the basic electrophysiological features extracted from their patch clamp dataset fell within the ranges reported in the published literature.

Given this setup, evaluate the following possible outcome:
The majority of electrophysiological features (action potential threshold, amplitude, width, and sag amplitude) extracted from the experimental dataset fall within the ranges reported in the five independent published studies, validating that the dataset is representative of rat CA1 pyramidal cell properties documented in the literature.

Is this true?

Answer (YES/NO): YES